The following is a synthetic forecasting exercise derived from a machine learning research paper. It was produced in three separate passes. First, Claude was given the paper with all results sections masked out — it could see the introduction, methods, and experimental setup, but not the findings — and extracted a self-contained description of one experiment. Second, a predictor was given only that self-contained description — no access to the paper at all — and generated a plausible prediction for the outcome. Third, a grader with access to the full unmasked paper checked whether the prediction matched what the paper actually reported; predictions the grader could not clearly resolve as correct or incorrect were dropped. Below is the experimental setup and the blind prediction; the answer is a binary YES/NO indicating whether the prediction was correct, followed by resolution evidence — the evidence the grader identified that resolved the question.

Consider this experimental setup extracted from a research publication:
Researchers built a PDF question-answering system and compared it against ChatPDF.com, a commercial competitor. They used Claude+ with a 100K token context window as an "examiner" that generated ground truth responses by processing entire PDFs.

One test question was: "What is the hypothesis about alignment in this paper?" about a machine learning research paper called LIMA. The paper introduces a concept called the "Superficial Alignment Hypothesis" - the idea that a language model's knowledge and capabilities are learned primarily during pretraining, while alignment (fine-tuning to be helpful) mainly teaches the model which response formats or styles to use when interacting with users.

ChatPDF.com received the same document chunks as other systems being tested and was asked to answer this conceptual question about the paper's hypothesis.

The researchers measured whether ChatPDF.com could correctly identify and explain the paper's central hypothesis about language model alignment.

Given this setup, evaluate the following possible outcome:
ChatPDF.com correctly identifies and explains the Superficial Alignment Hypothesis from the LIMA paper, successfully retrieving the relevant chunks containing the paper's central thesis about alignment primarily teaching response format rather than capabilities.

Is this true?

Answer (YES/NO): YES